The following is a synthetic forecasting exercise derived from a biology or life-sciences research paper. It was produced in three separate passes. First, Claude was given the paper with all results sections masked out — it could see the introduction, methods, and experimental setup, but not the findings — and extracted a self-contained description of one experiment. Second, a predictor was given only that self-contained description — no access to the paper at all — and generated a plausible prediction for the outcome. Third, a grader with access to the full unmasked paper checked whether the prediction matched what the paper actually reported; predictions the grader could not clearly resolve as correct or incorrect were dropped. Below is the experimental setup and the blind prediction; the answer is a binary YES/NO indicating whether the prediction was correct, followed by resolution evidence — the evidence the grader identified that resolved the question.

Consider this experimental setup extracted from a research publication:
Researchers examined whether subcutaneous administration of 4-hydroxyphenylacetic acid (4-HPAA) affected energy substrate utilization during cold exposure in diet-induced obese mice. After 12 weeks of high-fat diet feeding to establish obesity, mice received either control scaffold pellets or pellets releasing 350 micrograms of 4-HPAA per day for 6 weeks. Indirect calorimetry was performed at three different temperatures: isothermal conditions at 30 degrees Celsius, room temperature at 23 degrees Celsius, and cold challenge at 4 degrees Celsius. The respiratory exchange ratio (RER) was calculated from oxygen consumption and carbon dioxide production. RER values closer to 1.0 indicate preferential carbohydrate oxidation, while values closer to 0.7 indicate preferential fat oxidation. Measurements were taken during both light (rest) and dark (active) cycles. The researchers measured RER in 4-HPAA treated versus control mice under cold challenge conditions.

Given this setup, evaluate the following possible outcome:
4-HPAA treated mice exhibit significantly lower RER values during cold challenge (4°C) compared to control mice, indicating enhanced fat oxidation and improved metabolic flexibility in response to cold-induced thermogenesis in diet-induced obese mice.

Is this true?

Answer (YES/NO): NO